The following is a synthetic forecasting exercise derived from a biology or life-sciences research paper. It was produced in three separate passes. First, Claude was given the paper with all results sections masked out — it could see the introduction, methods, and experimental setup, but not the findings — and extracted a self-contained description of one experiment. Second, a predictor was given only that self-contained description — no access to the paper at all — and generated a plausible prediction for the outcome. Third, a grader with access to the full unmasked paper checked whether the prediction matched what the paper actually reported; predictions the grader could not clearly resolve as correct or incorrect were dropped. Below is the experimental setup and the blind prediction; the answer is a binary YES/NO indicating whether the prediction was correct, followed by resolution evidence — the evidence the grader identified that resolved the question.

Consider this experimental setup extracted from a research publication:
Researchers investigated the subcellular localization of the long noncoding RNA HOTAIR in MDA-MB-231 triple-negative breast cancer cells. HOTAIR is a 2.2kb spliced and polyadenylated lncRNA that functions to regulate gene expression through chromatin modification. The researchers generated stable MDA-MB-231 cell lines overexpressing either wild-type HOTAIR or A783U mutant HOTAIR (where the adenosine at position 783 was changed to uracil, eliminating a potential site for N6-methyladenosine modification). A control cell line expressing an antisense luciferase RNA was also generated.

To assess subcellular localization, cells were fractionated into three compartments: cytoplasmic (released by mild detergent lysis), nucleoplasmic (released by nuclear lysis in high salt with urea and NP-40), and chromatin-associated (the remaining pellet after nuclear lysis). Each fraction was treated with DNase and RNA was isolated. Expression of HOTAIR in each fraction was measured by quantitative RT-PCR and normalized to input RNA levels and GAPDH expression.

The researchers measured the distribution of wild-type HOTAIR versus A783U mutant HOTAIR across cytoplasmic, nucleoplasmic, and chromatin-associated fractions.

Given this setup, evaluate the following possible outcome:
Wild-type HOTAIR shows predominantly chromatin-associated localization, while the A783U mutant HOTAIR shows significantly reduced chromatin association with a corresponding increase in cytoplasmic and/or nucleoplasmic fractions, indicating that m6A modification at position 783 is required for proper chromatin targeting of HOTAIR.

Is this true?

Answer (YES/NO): YES